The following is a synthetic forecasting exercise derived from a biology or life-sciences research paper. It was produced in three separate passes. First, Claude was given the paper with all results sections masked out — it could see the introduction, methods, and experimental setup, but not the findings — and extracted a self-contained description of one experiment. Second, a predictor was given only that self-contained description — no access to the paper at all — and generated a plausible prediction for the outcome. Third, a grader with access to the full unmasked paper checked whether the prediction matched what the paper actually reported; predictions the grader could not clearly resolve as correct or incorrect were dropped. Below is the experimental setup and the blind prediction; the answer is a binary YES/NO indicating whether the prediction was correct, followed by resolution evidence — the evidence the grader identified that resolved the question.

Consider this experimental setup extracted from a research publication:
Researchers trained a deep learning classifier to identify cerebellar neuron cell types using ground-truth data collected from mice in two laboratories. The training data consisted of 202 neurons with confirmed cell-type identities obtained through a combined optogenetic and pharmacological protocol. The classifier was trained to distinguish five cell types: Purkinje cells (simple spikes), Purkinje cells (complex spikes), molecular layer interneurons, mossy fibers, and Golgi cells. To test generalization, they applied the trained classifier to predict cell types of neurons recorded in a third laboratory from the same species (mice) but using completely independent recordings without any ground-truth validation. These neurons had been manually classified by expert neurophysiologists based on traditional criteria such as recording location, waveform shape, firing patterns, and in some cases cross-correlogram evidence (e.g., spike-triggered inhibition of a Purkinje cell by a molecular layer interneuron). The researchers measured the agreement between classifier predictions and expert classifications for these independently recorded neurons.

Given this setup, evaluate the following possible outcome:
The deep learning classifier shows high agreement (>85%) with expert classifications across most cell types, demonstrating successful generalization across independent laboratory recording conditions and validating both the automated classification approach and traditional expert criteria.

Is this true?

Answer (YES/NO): YES